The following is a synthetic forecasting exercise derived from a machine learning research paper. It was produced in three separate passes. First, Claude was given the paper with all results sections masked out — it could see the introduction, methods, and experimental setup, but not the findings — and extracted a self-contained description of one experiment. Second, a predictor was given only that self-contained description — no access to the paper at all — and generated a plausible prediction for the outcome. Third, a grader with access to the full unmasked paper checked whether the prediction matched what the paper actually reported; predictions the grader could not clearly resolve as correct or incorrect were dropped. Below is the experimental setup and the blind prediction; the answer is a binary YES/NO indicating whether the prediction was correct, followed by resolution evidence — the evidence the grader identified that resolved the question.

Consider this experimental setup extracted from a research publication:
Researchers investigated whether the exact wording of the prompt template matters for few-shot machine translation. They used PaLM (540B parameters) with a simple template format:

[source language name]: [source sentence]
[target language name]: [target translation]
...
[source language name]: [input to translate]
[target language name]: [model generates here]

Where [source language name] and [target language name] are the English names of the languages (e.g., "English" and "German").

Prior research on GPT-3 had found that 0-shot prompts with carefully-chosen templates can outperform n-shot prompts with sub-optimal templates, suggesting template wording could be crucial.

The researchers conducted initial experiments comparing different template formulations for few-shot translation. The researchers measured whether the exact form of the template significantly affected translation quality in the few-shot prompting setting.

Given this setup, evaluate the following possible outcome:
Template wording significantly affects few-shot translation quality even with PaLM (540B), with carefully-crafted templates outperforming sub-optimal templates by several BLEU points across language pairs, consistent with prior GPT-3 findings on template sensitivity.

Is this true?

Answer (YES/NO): NO